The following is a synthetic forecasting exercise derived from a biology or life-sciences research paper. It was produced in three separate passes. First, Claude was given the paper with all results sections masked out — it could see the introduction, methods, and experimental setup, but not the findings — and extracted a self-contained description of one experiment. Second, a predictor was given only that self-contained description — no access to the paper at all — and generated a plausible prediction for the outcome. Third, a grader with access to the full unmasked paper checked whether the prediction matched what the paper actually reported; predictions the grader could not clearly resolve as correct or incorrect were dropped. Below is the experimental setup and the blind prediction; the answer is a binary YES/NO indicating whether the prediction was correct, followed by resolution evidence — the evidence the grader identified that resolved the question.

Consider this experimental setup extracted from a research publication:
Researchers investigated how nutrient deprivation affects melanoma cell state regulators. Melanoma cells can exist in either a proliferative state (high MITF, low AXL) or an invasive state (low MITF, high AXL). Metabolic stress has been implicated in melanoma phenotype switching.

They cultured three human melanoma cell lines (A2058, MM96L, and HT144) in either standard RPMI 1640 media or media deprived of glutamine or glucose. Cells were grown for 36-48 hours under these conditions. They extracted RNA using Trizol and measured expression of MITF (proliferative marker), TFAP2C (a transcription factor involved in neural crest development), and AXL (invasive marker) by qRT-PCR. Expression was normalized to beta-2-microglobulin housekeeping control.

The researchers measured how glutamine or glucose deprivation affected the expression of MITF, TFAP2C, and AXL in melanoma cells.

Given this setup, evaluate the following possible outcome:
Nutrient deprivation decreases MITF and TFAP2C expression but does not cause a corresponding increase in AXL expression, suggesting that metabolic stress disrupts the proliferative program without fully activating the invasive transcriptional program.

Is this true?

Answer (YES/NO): NO